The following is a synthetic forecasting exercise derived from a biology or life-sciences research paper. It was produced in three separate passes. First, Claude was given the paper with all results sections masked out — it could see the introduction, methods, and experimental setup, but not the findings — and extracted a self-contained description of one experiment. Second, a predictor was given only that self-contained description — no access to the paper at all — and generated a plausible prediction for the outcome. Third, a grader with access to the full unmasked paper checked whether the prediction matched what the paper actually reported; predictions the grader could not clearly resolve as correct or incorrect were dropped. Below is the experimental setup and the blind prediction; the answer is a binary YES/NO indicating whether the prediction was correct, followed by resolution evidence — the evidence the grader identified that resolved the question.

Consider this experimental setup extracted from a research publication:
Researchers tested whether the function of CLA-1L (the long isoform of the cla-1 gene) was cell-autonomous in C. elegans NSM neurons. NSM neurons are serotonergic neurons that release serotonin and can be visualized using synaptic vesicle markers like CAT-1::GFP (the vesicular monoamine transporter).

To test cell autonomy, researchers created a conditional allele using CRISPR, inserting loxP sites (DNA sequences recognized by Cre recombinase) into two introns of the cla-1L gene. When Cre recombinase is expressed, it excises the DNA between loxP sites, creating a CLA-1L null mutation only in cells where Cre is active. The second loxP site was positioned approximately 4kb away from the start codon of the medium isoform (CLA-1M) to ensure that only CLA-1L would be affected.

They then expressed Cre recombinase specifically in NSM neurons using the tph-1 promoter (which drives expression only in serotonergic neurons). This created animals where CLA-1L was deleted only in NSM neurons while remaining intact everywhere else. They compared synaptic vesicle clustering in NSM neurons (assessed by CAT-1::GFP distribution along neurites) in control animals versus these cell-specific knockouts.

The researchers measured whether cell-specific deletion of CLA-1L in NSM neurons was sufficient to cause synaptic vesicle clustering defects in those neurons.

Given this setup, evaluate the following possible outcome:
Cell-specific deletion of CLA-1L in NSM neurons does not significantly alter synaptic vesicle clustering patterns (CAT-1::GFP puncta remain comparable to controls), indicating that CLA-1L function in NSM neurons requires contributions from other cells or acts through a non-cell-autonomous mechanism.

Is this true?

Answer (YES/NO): NO